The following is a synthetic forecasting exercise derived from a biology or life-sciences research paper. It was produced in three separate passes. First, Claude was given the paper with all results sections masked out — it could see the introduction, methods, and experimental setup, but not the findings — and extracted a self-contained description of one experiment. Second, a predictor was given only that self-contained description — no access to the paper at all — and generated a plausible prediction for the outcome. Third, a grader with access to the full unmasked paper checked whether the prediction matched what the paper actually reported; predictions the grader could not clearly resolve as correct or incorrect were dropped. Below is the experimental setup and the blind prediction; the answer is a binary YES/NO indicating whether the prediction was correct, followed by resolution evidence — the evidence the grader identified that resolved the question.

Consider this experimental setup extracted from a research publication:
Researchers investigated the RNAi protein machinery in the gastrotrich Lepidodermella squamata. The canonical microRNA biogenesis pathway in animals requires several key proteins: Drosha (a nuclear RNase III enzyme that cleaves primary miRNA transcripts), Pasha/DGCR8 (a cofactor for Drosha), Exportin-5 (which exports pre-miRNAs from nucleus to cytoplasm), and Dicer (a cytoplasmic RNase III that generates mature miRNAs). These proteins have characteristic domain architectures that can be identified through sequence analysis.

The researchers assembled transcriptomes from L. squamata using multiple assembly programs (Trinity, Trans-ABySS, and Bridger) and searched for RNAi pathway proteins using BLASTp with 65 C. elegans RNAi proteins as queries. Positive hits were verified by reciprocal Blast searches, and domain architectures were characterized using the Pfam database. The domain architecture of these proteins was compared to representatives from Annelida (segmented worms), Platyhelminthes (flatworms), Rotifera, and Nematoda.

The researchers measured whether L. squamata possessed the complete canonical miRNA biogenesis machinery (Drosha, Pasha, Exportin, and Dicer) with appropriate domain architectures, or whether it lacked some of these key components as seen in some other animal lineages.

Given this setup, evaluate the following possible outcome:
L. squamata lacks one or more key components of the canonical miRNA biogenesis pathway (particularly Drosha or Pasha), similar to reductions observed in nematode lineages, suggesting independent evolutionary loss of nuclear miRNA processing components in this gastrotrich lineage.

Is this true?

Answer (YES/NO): NO